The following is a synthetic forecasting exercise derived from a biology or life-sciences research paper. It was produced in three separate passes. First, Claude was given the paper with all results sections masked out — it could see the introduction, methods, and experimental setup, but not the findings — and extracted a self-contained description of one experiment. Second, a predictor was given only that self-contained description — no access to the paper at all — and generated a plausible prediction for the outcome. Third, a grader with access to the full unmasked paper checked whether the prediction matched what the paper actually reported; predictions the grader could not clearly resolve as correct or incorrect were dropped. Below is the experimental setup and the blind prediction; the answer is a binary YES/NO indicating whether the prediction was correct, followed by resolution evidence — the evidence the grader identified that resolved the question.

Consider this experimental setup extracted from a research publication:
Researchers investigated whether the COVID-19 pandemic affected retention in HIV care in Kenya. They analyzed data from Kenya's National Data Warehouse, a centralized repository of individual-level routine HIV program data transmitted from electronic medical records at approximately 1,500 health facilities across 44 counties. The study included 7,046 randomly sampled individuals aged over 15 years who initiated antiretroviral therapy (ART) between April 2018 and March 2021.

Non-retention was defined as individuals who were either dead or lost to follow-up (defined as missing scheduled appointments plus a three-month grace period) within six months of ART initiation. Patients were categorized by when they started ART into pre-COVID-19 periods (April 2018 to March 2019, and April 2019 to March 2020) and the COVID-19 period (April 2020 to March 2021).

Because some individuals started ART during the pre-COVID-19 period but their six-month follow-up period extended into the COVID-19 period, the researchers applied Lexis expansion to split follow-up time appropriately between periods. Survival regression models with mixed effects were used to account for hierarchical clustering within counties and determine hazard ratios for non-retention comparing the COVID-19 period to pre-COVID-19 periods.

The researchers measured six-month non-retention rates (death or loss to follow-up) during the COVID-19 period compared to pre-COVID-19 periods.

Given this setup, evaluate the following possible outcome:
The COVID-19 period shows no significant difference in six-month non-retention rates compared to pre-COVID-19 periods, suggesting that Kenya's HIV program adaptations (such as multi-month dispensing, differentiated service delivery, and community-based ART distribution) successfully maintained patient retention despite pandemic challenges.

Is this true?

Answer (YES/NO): NO